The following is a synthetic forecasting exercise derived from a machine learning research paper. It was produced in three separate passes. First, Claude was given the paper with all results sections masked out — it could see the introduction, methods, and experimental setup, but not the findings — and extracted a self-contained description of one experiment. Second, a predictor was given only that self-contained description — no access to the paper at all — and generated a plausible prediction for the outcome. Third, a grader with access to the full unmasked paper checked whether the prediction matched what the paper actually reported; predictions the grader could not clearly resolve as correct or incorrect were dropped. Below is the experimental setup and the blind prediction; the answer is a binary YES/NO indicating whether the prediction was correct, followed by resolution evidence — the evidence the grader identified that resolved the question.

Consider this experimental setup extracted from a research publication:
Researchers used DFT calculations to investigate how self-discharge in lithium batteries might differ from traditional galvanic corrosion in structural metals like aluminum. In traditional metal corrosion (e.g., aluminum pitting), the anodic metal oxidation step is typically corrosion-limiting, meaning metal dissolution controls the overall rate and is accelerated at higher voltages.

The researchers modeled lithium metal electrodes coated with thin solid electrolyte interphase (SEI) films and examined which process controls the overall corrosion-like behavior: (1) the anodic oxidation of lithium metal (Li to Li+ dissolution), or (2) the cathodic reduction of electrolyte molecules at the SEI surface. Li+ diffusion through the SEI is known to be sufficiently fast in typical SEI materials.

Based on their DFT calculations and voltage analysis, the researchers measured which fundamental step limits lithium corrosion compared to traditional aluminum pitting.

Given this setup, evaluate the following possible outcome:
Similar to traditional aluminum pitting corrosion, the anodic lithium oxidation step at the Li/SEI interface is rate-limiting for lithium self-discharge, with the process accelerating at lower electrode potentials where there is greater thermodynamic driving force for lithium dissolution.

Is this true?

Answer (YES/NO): NO